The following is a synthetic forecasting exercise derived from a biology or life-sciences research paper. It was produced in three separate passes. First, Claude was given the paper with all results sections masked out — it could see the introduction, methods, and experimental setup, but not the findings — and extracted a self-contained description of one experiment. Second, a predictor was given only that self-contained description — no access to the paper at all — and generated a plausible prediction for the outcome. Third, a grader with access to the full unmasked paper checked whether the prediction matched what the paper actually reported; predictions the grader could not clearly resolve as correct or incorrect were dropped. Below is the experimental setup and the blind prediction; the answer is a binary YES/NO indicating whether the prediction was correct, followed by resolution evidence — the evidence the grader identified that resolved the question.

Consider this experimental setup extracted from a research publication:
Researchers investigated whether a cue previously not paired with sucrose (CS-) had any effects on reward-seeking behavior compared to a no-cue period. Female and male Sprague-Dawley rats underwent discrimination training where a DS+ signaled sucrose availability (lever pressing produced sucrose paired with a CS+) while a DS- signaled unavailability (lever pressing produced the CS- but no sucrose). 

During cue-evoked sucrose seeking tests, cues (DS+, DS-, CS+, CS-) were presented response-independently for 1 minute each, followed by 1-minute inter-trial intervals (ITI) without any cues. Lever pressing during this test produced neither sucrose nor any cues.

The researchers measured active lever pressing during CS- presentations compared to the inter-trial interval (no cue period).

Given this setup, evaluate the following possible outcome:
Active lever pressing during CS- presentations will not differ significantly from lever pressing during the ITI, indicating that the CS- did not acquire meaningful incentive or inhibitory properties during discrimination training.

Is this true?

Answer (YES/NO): NO